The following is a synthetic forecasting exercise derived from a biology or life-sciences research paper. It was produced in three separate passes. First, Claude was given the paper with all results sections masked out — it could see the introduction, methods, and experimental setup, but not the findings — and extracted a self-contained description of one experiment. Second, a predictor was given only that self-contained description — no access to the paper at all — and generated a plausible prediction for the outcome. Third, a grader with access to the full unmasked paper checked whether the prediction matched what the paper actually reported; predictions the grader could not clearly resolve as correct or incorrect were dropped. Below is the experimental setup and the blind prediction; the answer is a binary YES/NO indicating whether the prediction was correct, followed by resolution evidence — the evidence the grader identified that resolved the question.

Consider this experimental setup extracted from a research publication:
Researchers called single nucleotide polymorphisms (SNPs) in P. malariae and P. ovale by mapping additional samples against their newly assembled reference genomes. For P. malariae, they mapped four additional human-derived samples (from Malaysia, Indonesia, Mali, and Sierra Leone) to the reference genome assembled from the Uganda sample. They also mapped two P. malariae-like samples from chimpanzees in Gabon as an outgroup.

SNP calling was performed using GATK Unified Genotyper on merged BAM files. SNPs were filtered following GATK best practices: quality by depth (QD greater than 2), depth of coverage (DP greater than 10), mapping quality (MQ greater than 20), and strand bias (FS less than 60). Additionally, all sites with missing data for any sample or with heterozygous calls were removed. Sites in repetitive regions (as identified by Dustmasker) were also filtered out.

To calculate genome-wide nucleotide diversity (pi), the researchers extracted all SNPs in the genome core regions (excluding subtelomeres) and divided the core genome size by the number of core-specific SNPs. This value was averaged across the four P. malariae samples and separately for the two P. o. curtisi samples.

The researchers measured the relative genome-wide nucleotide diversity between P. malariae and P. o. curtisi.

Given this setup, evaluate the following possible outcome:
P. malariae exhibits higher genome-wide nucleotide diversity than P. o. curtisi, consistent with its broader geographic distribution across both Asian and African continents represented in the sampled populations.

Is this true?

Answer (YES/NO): YES